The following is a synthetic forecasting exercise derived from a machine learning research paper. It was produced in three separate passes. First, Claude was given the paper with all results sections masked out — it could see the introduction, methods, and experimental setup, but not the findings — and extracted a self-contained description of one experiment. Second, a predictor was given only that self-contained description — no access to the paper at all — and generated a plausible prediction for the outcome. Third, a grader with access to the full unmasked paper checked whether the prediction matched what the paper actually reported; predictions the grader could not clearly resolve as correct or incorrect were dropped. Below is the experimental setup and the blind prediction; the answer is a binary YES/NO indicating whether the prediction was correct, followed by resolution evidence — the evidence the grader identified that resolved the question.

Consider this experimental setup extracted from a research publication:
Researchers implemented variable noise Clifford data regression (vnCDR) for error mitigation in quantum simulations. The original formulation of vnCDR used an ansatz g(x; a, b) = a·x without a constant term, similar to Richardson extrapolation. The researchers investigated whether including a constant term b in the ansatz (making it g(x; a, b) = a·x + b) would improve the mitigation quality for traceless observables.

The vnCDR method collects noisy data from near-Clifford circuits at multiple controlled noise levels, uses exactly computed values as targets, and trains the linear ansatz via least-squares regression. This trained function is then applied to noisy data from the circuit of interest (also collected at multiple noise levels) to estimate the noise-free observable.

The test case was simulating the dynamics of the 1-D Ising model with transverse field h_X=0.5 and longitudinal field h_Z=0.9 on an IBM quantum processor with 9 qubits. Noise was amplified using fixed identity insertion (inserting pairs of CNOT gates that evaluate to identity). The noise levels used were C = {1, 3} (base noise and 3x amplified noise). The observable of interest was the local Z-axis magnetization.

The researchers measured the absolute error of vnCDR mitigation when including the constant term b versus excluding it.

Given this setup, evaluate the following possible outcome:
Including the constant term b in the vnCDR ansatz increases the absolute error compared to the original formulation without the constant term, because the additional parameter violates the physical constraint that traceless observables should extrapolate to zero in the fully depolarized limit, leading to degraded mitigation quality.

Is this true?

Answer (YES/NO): NO